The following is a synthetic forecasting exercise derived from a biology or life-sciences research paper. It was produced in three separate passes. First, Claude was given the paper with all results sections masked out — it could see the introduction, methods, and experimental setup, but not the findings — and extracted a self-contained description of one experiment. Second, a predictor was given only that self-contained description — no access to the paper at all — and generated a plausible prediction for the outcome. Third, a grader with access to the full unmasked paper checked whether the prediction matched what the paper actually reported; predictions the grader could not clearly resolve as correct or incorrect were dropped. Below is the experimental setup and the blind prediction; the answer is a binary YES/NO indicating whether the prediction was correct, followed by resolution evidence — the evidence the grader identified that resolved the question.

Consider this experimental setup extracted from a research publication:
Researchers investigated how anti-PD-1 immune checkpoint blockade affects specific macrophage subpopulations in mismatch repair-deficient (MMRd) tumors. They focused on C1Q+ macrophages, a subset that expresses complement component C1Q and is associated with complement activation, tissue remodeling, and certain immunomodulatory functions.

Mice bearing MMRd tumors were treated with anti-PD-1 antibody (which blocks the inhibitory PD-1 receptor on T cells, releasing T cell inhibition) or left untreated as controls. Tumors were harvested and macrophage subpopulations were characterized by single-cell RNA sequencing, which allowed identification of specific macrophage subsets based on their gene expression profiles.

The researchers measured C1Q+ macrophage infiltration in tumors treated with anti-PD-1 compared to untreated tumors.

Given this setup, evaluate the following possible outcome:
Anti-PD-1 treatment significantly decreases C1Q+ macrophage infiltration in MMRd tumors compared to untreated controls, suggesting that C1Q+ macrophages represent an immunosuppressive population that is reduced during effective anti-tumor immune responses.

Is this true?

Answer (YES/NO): NO